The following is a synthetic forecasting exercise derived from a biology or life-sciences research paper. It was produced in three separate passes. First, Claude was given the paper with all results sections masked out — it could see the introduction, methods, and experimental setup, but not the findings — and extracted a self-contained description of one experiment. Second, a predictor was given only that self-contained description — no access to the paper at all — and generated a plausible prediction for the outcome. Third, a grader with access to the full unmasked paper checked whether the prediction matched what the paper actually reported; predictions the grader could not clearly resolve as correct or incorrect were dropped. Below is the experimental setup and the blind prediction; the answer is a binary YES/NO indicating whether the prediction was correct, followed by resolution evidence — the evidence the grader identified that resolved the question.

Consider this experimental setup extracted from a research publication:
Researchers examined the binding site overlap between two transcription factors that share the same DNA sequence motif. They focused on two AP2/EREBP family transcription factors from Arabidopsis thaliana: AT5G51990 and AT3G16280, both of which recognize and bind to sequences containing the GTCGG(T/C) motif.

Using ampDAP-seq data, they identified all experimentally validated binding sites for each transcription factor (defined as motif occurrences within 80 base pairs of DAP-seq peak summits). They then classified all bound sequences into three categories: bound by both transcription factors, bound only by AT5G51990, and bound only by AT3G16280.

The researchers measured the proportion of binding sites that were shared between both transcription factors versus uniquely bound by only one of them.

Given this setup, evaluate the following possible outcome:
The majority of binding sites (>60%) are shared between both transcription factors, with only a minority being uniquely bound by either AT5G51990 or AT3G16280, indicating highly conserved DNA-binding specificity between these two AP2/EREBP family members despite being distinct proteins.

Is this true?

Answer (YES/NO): NO